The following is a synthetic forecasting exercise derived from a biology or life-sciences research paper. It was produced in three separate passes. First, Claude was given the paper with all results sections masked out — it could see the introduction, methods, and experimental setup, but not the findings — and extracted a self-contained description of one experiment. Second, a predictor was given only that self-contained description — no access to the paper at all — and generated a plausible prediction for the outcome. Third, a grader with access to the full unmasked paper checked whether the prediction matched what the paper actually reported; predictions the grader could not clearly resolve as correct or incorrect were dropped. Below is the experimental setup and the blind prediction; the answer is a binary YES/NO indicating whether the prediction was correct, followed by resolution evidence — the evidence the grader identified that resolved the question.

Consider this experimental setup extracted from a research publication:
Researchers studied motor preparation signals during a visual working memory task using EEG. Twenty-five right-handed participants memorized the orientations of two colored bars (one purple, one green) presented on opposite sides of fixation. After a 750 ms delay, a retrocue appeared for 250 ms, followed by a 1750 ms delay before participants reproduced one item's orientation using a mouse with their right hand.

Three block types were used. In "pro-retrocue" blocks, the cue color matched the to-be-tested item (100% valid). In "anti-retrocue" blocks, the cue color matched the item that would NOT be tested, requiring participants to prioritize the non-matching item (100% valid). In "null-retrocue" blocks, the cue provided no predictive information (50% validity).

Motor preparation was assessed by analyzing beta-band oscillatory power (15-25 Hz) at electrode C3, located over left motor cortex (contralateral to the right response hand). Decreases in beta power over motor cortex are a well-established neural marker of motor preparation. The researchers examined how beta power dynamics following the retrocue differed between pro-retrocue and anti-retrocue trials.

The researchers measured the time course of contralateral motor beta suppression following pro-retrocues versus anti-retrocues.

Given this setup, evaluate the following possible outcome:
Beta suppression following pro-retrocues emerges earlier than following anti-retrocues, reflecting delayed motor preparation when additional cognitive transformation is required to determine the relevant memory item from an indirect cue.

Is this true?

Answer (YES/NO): YES